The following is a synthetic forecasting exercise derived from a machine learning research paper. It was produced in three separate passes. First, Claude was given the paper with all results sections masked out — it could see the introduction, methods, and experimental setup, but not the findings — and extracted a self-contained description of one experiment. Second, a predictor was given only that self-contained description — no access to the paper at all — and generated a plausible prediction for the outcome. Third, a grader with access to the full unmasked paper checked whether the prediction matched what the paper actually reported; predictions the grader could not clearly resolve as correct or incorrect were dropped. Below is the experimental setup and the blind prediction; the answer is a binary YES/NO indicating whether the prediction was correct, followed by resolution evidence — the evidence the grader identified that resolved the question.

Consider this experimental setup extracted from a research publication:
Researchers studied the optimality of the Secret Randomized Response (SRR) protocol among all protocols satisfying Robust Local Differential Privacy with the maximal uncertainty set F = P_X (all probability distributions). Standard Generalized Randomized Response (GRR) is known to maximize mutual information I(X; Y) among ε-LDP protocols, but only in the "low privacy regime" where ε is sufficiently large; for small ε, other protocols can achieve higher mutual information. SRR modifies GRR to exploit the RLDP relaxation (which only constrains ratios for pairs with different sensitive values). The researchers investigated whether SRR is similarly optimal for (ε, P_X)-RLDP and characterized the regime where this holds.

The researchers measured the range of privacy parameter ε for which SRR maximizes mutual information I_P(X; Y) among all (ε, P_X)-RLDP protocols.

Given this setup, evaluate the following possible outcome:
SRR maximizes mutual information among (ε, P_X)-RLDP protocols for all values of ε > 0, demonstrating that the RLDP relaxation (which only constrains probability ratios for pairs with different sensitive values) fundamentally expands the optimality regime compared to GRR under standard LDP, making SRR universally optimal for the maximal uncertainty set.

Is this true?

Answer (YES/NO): NO